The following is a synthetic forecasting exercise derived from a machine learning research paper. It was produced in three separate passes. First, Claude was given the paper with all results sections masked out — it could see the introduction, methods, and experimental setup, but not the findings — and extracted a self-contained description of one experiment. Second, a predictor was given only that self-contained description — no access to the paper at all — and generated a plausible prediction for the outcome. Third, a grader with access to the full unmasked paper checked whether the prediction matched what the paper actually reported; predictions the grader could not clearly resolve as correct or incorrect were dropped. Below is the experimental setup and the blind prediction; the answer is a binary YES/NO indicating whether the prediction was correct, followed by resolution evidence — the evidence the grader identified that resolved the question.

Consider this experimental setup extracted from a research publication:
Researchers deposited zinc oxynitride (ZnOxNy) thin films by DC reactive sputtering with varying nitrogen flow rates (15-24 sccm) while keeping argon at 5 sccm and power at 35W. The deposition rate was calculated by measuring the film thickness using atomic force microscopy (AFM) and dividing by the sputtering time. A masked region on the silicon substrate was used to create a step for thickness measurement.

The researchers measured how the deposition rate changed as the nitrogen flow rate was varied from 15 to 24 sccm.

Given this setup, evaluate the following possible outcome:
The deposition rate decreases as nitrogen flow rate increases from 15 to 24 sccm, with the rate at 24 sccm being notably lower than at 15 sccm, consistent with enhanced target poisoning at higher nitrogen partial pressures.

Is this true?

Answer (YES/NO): YES